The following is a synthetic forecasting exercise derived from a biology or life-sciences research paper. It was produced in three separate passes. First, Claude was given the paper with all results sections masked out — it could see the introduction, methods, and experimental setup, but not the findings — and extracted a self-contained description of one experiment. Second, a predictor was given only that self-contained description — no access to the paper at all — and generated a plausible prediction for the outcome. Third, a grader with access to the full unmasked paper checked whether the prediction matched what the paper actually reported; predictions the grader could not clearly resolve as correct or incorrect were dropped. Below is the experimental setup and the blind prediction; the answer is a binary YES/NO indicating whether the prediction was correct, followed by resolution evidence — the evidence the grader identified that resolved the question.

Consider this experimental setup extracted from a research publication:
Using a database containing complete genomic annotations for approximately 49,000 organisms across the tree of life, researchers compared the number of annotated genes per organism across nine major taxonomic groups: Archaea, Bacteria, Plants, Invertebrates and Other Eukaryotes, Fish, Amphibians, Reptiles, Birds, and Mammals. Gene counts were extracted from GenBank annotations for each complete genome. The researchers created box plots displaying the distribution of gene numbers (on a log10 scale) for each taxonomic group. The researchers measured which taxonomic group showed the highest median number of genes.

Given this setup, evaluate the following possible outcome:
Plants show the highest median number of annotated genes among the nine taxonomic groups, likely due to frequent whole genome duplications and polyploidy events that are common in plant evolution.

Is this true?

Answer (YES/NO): YES